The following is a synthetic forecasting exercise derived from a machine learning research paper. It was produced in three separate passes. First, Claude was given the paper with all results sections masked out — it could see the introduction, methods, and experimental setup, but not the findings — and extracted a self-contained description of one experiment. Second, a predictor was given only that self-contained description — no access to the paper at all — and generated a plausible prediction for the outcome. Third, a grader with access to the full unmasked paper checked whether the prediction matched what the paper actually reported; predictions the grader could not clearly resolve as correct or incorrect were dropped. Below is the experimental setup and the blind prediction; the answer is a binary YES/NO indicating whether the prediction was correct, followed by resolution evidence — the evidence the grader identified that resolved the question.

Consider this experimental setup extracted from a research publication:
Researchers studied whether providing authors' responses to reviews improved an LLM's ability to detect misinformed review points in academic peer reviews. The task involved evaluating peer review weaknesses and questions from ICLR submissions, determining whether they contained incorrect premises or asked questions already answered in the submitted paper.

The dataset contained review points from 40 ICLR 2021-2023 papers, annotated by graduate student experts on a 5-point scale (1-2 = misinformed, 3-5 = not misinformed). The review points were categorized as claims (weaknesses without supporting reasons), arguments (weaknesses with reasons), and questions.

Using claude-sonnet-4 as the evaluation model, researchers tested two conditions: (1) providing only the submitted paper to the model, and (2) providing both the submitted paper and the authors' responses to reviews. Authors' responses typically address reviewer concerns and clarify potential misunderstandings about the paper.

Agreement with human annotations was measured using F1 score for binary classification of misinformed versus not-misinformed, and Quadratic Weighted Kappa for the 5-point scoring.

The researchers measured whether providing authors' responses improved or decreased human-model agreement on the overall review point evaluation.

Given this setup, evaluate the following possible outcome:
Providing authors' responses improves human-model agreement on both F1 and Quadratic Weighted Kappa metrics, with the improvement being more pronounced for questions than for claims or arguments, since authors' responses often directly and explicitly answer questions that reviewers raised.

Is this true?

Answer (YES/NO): NO